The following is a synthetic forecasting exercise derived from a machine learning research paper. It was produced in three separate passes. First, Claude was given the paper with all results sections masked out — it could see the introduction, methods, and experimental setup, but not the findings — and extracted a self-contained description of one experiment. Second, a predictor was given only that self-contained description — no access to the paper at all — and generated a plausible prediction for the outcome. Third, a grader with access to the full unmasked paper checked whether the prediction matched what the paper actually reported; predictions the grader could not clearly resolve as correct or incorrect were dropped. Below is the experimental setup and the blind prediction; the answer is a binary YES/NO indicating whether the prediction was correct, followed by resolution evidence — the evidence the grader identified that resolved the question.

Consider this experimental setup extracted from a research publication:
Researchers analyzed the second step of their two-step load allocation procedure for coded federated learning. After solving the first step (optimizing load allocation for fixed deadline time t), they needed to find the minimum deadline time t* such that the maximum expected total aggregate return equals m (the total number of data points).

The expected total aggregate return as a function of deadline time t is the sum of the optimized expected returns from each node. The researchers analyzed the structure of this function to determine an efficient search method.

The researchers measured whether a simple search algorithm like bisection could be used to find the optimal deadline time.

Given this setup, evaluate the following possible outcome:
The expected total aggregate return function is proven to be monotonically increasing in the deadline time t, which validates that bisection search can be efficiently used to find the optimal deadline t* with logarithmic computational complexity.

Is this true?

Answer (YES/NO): YES